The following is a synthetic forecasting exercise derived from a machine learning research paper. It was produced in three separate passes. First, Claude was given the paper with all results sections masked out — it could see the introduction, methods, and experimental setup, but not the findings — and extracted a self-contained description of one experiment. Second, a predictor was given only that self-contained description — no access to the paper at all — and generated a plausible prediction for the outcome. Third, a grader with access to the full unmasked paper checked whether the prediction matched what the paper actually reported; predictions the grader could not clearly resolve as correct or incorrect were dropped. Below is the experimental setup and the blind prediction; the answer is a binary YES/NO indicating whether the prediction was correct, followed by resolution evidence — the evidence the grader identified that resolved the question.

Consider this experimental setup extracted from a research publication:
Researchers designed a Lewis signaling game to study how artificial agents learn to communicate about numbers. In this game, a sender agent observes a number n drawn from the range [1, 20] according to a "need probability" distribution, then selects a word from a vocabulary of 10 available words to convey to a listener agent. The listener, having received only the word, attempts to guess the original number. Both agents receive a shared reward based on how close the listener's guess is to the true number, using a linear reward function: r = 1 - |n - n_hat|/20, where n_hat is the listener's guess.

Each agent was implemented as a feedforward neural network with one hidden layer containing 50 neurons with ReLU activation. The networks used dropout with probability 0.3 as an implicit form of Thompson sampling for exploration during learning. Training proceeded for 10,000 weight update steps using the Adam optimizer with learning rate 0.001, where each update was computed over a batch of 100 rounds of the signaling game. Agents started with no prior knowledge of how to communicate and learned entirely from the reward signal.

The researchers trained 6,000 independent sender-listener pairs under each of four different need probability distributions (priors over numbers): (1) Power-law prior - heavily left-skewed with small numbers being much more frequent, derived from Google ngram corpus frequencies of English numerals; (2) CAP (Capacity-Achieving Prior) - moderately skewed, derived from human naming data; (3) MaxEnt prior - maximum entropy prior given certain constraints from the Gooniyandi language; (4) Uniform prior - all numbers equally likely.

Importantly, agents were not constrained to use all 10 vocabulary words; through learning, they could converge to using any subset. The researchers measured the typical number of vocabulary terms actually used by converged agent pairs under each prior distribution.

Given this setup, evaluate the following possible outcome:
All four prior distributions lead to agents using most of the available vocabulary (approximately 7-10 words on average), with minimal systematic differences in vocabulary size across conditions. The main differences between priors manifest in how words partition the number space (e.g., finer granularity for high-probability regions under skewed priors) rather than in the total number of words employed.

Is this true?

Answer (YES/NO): NO